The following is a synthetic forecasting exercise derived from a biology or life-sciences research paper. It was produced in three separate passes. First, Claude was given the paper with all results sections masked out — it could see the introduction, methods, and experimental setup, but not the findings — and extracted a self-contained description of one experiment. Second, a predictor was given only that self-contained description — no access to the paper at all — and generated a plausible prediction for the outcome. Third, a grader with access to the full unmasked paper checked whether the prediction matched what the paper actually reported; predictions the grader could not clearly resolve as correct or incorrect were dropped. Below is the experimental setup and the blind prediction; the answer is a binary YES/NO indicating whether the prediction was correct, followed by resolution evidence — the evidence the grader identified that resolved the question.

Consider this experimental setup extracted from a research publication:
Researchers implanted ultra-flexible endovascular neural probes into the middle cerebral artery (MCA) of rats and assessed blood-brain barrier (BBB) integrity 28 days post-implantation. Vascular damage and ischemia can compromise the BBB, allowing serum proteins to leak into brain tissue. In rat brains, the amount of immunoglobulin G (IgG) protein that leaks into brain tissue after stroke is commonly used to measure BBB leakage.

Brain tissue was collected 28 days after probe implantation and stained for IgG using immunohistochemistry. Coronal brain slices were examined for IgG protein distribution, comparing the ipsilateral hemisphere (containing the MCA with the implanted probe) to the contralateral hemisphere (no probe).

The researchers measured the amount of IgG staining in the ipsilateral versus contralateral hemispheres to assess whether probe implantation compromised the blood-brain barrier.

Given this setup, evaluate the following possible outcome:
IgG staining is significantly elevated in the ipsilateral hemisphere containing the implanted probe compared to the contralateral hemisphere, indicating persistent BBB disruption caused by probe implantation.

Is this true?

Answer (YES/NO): NO